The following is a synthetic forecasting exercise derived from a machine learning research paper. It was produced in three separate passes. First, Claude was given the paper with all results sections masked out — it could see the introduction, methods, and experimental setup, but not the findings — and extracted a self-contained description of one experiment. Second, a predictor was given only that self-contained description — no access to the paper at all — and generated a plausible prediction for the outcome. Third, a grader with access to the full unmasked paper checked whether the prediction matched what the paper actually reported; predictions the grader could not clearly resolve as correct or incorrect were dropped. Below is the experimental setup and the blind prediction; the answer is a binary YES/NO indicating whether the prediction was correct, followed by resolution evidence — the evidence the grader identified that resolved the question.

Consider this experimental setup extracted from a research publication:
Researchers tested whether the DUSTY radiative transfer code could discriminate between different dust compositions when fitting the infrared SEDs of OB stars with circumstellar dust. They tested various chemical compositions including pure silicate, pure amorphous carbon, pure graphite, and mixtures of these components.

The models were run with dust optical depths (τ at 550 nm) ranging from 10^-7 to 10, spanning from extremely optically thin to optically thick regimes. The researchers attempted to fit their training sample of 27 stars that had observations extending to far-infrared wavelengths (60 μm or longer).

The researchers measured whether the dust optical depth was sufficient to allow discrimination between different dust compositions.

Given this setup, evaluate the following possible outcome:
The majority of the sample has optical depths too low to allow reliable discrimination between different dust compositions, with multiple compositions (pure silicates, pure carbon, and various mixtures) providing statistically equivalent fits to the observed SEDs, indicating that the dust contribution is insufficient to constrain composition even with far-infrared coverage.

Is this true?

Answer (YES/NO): YES